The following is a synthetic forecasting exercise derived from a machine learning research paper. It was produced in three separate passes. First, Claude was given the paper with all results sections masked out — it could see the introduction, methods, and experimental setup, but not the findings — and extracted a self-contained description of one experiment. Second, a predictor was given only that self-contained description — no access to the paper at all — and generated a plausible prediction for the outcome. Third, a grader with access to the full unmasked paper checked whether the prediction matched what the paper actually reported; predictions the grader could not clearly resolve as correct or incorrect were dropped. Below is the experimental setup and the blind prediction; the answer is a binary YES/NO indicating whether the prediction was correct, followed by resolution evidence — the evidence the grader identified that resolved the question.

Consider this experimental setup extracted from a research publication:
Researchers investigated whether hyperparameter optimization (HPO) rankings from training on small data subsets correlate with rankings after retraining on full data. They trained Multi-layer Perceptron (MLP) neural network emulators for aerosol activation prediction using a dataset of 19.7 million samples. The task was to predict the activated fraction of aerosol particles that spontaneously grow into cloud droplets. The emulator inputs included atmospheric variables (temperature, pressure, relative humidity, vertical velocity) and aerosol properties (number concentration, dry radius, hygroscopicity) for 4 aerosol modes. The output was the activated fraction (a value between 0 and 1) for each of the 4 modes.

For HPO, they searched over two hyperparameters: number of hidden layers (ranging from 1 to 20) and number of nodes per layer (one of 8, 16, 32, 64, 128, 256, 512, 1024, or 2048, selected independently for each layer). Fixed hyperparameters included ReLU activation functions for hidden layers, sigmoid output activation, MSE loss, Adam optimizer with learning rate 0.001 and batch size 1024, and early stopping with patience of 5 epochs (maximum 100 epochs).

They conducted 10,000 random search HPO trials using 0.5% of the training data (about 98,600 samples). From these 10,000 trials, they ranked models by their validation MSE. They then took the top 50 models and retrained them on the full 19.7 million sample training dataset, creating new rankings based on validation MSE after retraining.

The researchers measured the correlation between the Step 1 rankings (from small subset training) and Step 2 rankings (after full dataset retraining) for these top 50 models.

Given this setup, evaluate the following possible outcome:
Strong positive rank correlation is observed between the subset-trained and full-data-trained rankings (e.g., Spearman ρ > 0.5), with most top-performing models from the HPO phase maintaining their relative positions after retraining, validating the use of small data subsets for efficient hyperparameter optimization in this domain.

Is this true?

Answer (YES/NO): NO